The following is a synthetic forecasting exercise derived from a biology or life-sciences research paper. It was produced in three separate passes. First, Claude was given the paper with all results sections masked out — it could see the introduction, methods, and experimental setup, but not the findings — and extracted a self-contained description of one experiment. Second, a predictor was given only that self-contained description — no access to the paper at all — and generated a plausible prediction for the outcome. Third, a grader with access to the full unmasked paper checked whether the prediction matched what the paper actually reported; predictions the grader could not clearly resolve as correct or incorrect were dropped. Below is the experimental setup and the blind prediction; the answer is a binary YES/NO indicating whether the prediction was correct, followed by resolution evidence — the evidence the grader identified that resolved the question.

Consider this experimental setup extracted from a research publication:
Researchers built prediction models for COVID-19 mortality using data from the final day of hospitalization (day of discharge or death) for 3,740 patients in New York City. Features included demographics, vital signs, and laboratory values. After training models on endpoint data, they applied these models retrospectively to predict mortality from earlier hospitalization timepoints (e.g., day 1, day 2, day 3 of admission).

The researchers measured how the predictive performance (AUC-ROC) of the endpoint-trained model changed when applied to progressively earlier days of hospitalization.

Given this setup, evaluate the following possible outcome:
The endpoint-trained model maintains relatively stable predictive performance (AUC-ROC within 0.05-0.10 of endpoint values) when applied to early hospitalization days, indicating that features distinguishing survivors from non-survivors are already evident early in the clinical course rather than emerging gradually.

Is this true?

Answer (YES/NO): NO